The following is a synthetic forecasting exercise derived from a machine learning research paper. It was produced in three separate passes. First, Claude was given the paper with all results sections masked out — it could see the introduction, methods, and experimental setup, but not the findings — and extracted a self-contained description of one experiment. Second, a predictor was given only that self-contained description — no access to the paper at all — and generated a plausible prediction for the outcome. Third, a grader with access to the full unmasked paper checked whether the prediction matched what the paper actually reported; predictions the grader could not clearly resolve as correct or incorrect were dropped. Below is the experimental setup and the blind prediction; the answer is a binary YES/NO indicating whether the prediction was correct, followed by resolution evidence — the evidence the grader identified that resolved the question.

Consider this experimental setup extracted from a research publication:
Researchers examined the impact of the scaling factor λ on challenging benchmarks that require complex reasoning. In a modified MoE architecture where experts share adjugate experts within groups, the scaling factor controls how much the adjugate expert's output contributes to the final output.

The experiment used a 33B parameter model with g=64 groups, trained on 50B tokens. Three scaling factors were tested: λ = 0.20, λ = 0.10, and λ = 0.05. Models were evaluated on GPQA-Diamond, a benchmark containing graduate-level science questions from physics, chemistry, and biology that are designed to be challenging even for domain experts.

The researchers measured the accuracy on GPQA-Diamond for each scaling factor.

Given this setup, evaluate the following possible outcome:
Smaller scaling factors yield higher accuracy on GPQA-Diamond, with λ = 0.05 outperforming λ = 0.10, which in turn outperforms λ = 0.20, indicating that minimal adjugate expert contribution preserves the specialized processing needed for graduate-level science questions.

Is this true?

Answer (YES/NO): NO